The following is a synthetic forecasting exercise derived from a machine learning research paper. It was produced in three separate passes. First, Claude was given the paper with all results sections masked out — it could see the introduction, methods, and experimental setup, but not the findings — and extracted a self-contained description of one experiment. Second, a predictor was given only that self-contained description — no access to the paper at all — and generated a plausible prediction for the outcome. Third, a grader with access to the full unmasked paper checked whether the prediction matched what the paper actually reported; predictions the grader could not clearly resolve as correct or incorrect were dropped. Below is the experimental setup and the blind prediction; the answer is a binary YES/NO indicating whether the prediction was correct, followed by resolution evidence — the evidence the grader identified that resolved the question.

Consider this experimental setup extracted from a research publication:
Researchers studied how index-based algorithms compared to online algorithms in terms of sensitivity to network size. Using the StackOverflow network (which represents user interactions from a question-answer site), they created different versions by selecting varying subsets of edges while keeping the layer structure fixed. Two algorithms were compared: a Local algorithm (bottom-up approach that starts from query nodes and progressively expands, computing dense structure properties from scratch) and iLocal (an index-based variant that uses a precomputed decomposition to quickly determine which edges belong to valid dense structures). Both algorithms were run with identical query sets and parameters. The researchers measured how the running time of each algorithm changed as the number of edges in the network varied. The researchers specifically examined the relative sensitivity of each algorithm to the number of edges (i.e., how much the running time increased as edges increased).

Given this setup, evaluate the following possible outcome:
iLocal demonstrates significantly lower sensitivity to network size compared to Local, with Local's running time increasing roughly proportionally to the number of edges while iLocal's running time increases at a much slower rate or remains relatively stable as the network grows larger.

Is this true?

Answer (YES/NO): NO